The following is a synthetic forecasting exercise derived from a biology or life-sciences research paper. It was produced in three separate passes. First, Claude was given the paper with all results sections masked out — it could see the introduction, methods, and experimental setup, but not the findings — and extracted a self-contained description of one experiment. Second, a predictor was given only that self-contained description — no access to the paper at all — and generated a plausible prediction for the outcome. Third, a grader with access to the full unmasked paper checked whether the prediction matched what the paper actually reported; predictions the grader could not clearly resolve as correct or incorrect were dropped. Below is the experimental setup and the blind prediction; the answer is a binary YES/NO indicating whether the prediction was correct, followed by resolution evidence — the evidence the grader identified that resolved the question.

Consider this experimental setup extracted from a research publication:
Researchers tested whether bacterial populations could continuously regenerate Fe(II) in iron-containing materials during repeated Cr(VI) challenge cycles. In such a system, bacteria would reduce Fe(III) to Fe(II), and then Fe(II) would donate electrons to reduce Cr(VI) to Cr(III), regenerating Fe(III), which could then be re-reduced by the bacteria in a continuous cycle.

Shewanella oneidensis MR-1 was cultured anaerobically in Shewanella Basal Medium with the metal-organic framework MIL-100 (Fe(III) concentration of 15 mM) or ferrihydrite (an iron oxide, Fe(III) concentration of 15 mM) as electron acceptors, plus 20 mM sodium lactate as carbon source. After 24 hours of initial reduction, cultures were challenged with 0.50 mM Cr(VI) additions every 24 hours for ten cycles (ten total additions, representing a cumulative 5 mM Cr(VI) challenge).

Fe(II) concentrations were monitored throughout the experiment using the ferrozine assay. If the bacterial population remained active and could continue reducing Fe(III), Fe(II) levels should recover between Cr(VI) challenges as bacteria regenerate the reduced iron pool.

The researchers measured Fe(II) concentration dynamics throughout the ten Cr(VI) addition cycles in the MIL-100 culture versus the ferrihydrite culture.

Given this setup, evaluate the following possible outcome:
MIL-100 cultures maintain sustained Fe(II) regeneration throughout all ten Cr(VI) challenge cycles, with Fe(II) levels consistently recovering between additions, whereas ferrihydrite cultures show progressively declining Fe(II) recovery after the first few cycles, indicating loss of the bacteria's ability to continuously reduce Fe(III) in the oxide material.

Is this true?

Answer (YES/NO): YES